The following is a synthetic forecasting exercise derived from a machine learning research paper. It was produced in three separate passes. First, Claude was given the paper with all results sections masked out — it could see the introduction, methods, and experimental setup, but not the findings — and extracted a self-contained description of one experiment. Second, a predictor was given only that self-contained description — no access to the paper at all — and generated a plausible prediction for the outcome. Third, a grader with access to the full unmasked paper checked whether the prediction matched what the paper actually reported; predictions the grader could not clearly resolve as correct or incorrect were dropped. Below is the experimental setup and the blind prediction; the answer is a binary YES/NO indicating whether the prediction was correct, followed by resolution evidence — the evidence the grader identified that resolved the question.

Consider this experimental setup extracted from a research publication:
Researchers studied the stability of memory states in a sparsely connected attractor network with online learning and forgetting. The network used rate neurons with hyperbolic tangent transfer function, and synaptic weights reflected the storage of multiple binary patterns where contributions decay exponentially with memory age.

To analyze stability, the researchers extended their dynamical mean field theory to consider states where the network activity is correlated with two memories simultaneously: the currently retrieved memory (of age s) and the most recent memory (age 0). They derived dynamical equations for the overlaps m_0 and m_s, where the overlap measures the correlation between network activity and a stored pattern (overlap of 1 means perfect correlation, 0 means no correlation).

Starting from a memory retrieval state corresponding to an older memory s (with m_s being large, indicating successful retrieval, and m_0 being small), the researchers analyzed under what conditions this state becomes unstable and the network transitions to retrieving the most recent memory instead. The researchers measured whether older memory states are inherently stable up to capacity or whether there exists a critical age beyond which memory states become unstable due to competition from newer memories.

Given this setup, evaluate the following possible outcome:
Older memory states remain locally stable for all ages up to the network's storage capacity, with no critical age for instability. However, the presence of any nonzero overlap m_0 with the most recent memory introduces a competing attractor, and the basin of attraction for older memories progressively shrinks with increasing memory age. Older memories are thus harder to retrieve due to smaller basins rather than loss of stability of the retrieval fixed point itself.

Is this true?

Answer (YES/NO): NO